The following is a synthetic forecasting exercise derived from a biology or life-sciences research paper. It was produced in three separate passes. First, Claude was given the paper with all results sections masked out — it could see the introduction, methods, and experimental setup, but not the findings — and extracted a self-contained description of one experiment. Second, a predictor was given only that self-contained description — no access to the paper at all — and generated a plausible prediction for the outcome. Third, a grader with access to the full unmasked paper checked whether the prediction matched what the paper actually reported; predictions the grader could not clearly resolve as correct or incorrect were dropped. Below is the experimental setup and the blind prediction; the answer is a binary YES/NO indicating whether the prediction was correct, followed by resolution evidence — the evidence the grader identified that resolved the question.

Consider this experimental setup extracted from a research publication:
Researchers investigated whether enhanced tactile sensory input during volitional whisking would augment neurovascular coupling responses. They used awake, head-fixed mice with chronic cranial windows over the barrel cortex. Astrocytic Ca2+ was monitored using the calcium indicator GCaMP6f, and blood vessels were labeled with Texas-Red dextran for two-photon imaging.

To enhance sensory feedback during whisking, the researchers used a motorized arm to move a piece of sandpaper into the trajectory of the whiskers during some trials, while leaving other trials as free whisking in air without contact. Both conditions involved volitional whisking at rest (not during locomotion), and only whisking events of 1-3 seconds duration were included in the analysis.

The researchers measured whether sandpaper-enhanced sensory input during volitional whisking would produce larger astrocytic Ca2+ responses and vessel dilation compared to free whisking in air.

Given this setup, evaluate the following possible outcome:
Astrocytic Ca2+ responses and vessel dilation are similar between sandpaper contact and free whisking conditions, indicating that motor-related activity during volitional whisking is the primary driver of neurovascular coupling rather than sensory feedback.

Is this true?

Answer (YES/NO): NO